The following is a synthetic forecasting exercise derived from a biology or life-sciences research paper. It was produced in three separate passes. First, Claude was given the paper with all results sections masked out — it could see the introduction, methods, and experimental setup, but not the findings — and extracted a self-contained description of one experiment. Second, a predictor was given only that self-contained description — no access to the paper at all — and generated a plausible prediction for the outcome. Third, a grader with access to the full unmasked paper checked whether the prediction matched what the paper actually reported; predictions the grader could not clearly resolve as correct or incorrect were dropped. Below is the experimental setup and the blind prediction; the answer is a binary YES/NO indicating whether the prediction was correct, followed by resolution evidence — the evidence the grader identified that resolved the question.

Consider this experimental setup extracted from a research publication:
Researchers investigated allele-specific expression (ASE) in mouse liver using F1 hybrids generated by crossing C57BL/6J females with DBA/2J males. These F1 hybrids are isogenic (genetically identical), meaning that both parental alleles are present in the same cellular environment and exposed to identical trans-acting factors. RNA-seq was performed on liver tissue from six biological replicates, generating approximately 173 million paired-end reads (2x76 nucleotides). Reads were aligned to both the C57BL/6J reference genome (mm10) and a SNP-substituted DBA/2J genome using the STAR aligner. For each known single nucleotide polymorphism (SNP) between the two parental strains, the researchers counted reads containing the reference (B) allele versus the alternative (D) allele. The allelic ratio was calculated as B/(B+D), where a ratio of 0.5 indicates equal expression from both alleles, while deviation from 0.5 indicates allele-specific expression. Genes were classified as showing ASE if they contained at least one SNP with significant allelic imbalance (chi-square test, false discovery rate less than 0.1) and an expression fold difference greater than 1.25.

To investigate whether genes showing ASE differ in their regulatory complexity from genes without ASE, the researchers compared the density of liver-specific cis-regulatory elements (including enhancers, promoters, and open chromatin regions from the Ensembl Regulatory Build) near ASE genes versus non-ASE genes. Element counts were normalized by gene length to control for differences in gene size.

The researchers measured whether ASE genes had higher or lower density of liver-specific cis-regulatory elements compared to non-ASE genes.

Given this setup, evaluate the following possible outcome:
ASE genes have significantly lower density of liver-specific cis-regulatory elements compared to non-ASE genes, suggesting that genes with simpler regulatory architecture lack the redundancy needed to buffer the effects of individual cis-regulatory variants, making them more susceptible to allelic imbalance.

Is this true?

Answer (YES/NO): NO